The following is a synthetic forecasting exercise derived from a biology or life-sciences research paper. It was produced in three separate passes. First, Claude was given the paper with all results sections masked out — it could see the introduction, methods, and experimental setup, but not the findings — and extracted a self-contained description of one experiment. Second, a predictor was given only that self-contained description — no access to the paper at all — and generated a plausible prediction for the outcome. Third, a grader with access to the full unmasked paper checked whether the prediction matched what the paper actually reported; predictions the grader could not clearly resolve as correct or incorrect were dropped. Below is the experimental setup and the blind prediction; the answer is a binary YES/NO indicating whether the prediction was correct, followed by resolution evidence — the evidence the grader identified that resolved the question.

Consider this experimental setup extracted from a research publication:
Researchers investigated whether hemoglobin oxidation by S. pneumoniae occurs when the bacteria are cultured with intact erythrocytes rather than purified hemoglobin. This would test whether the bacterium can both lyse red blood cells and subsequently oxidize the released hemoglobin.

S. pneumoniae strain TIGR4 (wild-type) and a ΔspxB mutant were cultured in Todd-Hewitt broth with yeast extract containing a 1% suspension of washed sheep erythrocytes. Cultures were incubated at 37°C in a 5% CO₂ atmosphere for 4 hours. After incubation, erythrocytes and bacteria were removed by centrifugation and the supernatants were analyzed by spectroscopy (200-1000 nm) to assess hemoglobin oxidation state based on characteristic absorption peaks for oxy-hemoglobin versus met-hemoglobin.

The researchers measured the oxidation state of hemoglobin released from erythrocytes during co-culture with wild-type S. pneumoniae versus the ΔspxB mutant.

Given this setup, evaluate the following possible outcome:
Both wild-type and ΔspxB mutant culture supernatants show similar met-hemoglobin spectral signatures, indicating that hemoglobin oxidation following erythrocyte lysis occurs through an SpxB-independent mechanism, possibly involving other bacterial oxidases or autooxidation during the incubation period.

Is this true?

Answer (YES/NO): NO